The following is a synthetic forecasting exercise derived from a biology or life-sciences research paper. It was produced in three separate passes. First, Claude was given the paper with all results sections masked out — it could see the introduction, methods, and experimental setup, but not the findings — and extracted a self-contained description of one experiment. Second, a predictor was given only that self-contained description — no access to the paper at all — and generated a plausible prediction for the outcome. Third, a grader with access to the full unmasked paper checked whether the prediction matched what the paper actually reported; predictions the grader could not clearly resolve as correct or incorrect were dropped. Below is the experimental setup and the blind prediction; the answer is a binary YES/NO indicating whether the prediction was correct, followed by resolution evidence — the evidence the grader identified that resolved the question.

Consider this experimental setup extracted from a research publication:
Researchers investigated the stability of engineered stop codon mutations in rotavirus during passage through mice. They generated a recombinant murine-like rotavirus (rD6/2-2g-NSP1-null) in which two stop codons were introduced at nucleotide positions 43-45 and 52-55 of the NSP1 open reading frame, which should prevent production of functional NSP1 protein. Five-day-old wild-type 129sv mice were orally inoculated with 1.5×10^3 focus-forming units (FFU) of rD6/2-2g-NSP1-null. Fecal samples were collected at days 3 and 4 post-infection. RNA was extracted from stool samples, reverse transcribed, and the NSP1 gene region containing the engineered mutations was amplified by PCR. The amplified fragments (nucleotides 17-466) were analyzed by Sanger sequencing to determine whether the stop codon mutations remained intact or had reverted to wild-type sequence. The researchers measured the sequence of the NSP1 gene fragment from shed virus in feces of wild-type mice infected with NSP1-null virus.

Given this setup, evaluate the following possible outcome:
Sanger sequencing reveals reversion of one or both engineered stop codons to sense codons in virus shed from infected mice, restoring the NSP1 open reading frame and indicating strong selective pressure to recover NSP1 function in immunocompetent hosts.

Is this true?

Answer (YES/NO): YES